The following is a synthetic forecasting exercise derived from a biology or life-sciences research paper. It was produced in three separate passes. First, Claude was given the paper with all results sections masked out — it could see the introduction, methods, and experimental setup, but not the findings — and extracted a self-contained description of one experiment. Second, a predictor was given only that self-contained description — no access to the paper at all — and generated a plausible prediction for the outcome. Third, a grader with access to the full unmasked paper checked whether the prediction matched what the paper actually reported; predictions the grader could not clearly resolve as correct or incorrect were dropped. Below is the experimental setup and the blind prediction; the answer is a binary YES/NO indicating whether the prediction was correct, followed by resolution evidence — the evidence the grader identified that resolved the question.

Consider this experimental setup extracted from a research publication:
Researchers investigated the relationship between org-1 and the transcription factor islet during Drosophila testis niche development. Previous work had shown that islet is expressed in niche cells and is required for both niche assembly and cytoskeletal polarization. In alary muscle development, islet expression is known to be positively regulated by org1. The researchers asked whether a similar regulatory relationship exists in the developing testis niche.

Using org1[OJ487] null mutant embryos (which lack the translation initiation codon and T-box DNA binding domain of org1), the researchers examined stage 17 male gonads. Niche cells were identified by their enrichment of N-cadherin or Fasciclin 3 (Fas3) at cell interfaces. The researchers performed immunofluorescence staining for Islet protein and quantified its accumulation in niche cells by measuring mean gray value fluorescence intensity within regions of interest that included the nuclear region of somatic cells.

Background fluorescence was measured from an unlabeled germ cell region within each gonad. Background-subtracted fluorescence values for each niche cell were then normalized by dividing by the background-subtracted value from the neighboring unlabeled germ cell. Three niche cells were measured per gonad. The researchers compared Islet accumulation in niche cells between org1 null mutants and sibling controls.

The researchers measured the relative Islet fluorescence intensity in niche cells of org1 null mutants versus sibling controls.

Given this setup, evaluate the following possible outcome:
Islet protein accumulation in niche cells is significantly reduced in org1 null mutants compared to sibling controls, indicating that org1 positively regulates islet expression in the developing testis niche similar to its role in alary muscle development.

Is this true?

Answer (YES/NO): YES